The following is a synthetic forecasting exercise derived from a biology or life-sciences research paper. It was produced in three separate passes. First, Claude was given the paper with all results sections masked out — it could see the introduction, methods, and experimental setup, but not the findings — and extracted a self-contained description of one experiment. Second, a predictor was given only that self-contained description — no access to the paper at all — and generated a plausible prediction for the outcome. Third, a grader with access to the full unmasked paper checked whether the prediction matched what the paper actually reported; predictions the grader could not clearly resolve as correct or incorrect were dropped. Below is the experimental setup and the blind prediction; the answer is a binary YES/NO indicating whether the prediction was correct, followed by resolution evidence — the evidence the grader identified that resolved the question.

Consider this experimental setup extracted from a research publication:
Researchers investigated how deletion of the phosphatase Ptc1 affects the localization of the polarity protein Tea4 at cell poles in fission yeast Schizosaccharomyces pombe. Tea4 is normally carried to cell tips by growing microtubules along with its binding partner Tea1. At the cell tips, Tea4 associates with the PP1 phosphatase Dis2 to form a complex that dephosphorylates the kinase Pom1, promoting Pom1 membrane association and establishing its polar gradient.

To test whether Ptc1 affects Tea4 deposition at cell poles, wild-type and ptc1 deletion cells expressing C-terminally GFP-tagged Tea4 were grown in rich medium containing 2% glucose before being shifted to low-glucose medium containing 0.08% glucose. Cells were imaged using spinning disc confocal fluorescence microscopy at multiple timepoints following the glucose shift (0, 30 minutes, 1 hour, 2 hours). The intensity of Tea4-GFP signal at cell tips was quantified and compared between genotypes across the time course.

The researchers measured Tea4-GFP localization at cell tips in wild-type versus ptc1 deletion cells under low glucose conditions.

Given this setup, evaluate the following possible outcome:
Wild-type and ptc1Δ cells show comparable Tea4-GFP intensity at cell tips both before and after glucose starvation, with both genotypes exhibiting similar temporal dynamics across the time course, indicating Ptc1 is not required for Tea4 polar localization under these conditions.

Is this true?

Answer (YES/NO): NO